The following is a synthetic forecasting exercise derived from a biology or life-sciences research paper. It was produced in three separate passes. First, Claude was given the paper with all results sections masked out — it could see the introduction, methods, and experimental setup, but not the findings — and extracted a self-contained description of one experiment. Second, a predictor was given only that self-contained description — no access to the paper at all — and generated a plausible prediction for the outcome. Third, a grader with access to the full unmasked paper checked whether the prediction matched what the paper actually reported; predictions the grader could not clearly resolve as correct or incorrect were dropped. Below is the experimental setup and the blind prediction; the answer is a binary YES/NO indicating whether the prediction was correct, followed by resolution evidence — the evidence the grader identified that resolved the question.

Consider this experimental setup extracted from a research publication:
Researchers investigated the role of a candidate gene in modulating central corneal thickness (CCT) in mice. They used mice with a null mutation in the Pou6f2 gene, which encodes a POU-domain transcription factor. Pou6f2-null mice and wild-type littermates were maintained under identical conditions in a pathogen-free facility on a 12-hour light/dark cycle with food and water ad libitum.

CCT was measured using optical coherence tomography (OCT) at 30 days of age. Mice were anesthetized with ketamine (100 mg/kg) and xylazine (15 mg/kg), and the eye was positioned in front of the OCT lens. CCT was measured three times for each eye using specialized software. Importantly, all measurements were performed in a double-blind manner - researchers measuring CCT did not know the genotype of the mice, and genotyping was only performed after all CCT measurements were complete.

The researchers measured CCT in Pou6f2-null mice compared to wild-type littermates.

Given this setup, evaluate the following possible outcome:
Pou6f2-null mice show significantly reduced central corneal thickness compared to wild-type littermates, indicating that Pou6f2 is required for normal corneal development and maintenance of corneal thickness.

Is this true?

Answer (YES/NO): YES